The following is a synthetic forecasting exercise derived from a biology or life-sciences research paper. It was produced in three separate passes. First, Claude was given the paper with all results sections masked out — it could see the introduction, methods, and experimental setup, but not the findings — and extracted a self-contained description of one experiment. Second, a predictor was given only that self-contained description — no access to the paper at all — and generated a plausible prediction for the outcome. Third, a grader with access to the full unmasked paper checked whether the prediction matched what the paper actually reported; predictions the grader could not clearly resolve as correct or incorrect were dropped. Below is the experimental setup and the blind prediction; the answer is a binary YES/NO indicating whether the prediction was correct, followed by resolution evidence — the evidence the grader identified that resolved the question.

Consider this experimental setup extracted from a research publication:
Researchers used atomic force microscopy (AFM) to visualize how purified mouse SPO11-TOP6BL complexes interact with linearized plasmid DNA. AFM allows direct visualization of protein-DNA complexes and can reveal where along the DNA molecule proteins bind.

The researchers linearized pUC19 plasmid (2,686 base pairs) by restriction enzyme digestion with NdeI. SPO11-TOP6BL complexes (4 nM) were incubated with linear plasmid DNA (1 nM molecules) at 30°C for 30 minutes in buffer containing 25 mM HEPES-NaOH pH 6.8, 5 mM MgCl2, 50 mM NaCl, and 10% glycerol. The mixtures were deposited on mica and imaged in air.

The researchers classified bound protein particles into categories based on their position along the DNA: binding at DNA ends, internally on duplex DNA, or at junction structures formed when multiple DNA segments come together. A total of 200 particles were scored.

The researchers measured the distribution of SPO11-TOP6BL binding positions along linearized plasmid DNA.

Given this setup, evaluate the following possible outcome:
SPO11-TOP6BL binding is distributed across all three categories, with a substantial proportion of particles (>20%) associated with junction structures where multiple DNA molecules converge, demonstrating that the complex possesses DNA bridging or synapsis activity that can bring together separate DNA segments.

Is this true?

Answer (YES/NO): NO